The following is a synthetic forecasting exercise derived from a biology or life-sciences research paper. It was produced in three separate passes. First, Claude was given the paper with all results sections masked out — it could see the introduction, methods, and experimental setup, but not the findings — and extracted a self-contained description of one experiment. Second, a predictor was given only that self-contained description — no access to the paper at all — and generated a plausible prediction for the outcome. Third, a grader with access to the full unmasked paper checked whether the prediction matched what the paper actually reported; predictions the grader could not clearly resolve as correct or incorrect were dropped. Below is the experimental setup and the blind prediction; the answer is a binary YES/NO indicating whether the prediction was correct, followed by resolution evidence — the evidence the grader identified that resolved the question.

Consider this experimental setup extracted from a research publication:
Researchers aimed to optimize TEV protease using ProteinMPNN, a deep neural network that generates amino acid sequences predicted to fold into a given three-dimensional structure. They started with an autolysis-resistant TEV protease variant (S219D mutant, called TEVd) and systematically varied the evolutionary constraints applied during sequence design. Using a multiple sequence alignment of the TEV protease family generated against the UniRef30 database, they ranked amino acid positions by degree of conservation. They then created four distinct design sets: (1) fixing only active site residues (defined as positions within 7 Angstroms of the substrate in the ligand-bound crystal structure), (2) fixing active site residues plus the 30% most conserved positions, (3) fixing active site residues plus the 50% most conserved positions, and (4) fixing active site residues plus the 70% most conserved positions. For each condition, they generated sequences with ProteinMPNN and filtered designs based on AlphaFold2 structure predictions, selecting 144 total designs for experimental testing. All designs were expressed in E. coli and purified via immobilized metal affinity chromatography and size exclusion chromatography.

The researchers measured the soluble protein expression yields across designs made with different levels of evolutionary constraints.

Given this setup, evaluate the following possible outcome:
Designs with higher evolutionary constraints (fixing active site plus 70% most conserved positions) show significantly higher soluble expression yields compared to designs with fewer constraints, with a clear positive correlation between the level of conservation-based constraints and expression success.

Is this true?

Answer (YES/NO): NO